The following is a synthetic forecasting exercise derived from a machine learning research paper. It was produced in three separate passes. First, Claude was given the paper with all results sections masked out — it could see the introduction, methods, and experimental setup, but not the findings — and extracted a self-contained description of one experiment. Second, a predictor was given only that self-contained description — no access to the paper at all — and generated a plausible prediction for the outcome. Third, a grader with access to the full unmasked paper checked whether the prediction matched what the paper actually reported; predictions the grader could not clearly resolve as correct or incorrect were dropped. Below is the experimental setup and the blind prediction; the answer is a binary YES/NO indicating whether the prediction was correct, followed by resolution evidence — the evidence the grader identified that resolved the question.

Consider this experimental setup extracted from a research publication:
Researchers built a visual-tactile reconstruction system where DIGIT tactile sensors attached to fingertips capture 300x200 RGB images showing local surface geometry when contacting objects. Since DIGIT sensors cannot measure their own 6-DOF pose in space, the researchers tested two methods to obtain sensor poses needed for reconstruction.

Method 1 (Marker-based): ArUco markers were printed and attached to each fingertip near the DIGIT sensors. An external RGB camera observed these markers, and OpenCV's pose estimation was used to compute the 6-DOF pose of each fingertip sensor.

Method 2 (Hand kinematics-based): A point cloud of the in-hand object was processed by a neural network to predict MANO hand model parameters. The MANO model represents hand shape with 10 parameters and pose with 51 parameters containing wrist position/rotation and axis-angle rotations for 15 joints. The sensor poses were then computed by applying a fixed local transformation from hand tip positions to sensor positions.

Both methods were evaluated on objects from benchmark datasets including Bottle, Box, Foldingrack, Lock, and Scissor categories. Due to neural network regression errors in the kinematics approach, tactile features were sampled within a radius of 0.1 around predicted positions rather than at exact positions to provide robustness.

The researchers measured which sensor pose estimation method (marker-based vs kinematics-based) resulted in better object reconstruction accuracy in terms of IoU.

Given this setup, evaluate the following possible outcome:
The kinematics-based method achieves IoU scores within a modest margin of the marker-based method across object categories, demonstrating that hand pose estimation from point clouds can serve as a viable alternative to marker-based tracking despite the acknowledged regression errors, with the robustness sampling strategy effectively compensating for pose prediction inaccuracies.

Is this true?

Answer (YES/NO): YES